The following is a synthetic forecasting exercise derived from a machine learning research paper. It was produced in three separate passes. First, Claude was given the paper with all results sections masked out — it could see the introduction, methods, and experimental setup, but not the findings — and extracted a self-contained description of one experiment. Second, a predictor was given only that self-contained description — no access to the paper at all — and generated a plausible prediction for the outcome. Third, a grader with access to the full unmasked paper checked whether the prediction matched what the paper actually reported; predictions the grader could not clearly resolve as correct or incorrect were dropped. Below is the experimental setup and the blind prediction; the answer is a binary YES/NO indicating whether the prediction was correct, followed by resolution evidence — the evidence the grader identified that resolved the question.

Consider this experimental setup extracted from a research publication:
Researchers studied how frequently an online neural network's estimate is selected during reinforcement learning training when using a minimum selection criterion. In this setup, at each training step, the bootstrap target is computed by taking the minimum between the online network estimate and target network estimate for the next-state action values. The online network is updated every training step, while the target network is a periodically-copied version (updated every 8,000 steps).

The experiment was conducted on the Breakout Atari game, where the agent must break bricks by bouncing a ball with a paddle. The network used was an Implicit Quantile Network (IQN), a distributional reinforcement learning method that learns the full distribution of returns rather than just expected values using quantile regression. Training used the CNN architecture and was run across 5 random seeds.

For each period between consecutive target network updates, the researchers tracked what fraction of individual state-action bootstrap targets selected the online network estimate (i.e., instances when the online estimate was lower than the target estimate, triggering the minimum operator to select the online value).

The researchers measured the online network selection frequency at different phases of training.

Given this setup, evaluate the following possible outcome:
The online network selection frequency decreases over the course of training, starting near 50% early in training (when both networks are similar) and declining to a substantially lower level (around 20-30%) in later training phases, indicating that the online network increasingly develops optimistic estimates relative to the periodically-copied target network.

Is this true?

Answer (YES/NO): NO